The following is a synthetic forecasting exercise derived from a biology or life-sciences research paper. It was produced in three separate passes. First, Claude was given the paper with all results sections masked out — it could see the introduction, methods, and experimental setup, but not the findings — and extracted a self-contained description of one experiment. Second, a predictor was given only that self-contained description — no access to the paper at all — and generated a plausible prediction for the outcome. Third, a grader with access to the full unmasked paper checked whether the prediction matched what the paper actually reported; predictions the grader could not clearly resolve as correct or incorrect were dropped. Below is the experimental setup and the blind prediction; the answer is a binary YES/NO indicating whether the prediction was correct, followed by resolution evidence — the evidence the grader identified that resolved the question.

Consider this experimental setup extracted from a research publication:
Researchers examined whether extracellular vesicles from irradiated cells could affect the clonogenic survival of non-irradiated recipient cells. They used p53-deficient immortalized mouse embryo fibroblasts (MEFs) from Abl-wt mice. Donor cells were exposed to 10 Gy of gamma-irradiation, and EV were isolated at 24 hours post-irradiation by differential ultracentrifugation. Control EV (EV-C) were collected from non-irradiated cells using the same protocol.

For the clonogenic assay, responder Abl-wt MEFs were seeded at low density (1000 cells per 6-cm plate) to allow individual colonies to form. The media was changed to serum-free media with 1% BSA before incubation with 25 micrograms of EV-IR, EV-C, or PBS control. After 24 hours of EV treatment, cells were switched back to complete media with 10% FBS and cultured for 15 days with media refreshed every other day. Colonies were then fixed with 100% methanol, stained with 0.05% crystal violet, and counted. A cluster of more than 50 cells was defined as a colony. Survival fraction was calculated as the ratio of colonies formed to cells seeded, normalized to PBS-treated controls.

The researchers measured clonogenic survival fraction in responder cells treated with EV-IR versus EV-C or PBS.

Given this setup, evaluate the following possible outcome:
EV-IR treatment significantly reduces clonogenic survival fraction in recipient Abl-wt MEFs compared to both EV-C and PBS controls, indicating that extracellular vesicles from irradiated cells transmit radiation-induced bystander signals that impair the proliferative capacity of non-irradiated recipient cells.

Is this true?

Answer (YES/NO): YES